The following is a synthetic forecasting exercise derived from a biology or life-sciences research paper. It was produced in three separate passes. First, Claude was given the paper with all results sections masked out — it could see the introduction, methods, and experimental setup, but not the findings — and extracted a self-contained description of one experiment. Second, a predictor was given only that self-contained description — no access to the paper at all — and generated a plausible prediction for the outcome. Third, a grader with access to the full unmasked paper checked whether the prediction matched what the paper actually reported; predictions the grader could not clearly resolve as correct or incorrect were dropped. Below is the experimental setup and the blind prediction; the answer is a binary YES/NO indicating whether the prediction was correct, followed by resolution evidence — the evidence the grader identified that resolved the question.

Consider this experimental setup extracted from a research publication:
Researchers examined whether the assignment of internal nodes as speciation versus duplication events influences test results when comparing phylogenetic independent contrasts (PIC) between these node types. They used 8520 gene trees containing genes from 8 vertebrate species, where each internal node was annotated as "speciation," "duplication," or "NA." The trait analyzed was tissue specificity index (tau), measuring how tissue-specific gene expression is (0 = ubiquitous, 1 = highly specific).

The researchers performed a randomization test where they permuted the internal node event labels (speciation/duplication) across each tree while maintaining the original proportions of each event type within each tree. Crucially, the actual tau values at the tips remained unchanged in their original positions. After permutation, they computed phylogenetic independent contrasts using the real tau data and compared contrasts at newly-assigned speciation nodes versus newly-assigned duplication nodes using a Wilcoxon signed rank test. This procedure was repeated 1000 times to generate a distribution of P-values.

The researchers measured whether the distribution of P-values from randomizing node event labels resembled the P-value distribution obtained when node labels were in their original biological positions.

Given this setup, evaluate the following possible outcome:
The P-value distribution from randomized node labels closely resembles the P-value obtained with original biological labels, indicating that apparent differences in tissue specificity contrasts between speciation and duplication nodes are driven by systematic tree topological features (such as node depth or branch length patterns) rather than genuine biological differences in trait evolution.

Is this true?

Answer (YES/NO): YES